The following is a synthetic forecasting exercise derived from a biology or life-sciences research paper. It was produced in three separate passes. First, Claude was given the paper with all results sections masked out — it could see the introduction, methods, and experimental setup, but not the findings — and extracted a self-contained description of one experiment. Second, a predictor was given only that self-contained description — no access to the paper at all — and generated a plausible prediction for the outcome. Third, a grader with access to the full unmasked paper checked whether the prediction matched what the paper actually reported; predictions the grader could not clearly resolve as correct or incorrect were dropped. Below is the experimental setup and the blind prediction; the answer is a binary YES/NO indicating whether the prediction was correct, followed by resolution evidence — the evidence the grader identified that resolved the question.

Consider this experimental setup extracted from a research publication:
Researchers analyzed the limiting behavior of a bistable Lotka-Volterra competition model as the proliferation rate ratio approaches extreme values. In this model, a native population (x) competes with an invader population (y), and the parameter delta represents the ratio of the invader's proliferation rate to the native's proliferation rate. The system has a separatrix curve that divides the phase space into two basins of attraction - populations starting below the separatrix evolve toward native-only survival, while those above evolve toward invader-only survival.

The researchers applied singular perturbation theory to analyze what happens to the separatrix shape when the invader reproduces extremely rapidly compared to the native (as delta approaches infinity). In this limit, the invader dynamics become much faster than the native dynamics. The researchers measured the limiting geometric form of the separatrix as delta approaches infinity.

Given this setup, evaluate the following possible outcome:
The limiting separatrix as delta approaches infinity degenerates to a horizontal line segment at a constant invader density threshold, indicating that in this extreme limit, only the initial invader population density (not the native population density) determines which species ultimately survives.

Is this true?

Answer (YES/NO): NO